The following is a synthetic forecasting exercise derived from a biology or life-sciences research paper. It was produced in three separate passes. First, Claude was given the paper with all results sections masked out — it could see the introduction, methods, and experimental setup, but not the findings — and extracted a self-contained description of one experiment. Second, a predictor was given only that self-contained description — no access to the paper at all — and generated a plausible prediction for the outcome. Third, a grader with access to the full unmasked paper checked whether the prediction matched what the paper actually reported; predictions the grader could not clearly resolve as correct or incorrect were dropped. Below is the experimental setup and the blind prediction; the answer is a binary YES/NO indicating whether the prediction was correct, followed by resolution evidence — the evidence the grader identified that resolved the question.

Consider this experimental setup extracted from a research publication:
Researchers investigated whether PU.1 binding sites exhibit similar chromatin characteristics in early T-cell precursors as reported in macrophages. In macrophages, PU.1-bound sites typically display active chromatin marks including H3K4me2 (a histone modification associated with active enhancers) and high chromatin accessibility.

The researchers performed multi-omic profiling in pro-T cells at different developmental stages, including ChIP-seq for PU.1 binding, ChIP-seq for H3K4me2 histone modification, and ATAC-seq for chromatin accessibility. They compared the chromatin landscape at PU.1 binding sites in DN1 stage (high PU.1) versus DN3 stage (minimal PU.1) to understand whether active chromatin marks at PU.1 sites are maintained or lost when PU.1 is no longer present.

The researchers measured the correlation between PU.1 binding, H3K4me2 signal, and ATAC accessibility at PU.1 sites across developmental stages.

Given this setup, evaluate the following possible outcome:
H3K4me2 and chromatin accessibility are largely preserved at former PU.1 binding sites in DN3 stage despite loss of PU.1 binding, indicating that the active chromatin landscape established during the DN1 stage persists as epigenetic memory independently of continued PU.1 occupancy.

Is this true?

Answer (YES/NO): NO